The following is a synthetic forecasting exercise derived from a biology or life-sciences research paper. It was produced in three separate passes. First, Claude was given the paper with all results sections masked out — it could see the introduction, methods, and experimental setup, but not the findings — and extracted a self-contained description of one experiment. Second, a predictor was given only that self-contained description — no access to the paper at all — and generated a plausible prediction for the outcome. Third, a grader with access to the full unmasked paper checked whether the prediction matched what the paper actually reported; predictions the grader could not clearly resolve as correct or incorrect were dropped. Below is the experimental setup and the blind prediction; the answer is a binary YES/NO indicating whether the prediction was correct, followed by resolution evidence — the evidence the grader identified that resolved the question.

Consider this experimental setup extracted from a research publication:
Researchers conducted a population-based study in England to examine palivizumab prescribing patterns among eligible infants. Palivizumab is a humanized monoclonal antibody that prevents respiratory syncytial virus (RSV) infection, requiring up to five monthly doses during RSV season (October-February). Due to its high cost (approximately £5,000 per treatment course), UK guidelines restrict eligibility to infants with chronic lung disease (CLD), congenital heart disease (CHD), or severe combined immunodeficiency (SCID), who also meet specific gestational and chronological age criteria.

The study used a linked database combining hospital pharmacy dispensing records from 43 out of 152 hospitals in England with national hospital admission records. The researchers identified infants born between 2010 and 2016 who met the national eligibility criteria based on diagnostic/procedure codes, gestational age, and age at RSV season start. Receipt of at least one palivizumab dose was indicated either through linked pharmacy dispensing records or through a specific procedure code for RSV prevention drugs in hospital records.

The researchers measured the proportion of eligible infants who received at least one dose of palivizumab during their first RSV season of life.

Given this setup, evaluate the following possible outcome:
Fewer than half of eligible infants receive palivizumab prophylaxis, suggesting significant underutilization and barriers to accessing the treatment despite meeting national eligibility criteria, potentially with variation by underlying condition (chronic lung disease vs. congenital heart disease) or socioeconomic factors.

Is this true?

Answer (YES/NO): YES